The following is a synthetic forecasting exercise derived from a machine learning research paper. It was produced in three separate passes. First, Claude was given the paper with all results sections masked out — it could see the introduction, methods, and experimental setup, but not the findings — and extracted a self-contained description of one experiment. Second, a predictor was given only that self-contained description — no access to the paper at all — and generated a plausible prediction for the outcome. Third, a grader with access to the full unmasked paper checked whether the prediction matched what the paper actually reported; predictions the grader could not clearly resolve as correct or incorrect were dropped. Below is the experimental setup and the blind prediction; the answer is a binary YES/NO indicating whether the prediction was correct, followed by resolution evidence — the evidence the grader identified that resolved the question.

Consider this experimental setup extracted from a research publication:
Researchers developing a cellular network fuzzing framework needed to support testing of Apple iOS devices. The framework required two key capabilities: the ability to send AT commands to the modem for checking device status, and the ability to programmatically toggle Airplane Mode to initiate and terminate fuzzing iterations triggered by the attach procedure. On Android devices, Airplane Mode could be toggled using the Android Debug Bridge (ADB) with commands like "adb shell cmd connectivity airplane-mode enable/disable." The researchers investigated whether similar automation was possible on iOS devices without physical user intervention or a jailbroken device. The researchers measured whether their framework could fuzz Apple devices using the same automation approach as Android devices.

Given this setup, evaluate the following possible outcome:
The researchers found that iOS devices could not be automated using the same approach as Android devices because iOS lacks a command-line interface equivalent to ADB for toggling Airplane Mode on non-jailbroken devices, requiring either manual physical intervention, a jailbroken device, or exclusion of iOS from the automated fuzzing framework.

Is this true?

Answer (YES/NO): YES